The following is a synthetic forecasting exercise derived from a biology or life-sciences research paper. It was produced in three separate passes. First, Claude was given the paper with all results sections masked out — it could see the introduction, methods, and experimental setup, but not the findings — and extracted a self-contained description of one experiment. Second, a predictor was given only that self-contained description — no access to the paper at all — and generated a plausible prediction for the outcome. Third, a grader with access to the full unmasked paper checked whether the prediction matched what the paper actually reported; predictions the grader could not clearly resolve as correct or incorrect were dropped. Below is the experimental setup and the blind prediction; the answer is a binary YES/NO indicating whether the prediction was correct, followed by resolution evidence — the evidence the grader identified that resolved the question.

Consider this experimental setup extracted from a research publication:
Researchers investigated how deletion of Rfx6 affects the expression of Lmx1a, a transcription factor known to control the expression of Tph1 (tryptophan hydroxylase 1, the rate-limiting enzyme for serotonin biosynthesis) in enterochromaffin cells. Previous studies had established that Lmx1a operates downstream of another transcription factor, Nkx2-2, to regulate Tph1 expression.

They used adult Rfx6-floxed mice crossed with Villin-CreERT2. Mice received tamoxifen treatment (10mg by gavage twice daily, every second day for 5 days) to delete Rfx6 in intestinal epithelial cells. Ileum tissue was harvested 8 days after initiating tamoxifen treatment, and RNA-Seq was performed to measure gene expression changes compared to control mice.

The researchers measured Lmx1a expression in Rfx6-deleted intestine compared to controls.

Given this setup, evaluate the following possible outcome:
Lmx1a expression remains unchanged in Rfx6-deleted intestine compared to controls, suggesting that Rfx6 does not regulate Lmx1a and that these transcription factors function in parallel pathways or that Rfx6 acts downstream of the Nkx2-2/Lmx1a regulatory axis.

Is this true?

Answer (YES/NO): NO